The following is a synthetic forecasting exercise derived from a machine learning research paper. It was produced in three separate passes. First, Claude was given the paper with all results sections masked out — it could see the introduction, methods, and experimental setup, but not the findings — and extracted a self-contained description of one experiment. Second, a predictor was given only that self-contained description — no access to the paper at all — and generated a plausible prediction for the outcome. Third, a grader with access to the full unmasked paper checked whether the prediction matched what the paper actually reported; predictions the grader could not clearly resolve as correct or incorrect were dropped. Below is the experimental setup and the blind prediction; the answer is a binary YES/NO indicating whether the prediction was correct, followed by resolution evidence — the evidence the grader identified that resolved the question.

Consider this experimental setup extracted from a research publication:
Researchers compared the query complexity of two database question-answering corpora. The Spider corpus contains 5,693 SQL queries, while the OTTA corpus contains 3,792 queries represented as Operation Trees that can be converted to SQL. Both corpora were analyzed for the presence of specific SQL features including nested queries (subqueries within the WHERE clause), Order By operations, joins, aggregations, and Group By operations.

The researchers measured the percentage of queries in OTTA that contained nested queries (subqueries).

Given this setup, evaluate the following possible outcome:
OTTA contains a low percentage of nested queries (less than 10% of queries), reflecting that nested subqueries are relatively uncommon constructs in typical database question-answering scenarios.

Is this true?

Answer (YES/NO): NO